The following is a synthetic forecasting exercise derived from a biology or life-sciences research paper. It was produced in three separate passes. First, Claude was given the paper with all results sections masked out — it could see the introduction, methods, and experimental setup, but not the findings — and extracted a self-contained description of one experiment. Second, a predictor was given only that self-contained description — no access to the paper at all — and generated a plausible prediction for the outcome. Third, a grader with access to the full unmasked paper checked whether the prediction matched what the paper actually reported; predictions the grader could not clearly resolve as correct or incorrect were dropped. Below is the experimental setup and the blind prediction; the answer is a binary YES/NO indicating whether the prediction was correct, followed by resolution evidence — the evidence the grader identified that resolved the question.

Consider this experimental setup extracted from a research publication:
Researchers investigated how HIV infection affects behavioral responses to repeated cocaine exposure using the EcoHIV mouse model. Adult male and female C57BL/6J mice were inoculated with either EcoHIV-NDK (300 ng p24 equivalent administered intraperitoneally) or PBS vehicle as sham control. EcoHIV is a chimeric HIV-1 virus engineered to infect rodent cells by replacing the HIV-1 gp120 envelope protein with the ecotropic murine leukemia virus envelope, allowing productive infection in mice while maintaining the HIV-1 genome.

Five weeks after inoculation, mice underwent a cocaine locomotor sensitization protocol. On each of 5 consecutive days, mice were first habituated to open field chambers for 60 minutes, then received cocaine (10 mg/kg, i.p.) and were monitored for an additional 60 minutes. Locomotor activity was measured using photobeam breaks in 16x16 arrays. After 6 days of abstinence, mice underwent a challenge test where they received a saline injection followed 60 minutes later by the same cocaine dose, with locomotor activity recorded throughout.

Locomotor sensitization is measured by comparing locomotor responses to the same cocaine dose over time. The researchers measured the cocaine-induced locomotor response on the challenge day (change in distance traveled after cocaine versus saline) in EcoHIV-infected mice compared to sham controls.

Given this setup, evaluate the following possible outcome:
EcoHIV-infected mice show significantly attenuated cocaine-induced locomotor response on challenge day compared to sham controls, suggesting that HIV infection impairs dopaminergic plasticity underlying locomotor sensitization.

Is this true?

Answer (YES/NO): NO